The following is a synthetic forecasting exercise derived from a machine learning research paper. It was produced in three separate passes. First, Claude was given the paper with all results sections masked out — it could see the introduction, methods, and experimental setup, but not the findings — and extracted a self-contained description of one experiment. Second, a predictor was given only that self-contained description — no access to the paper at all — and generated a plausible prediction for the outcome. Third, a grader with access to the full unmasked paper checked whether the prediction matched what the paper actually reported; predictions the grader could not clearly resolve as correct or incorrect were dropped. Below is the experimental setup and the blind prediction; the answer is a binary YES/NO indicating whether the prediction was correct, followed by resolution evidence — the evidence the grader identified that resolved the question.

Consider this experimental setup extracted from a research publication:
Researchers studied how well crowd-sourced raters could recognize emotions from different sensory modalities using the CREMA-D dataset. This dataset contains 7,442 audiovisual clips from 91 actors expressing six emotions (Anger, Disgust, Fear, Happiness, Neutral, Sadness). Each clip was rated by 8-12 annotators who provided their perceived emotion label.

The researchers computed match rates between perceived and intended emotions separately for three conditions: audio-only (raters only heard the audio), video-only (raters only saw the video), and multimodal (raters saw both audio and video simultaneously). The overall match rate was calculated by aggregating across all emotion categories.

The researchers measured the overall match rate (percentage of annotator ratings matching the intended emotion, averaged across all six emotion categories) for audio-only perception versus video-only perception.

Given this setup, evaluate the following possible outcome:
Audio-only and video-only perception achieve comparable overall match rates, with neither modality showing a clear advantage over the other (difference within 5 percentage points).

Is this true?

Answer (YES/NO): NO